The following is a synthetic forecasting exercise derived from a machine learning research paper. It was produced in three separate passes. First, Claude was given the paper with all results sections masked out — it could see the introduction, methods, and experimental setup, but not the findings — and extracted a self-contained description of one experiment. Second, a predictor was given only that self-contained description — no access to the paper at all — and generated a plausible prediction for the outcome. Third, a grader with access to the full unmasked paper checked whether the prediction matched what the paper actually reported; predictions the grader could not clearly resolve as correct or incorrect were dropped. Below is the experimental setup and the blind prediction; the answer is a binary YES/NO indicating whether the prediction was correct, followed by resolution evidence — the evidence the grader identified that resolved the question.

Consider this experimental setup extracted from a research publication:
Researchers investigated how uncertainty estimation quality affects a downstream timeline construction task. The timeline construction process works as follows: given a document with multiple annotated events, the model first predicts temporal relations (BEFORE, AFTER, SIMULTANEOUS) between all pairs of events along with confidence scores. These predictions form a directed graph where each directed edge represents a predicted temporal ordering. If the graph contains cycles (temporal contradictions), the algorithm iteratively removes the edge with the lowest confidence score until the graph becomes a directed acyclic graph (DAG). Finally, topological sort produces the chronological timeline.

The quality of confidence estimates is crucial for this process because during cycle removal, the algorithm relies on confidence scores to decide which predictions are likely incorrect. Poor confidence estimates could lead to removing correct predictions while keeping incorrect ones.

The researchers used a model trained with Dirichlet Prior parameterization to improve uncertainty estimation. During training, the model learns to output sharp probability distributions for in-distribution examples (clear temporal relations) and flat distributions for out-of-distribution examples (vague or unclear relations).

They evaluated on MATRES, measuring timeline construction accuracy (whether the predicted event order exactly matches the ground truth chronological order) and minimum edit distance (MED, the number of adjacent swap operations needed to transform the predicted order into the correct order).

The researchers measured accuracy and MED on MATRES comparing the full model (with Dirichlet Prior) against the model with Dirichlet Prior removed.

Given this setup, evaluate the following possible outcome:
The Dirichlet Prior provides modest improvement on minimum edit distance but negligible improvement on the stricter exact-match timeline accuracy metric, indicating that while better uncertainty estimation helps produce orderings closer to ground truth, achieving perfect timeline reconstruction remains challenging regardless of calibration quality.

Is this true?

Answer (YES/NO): NO